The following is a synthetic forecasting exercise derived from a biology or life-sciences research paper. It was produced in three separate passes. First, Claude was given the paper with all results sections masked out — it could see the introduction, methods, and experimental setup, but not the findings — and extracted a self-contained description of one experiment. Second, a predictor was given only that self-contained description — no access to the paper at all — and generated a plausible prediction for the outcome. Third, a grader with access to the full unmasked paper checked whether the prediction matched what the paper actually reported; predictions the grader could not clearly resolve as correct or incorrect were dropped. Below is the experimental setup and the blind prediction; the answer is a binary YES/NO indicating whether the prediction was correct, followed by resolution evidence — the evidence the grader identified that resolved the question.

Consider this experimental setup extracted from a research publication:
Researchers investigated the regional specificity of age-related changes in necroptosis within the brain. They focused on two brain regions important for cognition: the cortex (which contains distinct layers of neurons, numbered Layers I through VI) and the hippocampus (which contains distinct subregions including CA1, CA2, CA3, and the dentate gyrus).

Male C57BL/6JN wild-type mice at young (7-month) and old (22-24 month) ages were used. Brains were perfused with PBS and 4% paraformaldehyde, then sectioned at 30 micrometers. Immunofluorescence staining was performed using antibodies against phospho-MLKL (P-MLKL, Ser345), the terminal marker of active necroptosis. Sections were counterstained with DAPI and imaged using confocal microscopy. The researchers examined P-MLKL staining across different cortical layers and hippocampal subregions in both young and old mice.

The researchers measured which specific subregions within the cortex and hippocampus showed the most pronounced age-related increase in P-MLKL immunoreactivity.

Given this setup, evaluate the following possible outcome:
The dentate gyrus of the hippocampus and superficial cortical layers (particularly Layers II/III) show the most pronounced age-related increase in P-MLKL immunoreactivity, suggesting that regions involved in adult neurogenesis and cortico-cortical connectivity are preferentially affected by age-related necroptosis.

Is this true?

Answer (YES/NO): NO